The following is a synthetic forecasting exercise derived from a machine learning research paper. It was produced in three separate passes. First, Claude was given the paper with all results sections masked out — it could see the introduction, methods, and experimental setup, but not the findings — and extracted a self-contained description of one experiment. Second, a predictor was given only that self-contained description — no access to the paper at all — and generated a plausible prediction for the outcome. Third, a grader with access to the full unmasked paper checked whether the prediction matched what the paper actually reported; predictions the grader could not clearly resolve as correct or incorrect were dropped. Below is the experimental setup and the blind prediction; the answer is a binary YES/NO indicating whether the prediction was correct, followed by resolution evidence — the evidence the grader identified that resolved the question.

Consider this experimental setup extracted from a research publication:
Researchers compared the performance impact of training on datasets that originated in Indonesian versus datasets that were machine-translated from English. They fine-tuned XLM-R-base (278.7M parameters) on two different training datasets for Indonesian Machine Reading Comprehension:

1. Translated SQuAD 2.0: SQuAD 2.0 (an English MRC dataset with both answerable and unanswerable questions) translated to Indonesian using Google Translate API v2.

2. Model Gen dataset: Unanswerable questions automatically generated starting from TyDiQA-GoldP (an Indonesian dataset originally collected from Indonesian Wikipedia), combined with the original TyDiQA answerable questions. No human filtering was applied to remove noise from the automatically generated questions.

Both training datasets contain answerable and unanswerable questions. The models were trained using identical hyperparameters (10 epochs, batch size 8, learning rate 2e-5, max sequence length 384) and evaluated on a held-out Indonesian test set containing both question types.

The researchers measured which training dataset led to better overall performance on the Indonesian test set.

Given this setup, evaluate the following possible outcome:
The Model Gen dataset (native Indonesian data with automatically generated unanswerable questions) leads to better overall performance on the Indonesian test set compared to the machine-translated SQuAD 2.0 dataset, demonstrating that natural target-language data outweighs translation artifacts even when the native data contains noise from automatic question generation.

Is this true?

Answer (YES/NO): YES